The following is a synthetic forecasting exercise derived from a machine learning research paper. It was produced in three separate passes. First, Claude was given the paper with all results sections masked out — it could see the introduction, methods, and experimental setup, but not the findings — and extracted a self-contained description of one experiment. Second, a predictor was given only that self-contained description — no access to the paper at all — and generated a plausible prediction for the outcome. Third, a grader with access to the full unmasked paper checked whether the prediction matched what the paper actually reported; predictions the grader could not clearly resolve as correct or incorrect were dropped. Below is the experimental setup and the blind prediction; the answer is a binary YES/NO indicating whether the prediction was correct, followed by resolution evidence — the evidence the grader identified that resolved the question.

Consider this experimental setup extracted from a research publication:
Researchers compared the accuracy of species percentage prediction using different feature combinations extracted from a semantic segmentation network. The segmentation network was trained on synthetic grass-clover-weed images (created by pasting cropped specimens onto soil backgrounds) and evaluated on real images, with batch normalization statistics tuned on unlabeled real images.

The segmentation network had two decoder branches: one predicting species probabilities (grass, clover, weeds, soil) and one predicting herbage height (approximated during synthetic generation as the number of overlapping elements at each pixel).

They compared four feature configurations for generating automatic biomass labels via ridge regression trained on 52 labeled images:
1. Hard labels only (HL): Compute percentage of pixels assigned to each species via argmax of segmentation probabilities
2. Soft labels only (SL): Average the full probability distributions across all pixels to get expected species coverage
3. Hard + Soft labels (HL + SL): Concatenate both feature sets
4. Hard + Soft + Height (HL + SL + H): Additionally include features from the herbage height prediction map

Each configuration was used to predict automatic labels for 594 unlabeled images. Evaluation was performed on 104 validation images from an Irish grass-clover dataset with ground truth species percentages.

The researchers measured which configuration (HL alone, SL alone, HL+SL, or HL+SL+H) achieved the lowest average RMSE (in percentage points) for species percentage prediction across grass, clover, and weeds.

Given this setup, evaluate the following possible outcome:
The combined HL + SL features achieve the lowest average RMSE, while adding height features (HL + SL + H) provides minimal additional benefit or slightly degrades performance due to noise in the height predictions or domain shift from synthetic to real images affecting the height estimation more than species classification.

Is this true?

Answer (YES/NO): YES